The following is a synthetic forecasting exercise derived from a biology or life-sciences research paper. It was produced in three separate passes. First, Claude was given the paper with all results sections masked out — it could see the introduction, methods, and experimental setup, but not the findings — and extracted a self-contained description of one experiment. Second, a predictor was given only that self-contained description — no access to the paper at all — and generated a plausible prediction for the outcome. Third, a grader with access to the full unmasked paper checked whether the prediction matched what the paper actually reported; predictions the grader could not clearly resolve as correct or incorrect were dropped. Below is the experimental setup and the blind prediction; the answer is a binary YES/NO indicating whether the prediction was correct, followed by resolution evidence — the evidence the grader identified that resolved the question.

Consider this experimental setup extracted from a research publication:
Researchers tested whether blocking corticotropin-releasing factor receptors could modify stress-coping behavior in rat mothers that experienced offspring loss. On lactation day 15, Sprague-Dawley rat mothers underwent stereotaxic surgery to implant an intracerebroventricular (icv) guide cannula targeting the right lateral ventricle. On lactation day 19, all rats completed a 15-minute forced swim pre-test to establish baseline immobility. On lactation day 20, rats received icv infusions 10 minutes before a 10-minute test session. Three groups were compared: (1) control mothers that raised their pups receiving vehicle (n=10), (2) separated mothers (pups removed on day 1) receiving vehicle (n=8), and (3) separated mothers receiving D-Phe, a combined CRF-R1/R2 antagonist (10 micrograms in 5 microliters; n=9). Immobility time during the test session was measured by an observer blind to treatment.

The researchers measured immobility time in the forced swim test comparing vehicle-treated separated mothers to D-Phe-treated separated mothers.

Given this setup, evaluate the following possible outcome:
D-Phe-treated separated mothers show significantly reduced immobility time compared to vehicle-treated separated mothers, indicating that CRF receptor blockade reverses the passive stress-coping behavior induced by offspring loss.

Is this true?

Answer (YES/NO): YES